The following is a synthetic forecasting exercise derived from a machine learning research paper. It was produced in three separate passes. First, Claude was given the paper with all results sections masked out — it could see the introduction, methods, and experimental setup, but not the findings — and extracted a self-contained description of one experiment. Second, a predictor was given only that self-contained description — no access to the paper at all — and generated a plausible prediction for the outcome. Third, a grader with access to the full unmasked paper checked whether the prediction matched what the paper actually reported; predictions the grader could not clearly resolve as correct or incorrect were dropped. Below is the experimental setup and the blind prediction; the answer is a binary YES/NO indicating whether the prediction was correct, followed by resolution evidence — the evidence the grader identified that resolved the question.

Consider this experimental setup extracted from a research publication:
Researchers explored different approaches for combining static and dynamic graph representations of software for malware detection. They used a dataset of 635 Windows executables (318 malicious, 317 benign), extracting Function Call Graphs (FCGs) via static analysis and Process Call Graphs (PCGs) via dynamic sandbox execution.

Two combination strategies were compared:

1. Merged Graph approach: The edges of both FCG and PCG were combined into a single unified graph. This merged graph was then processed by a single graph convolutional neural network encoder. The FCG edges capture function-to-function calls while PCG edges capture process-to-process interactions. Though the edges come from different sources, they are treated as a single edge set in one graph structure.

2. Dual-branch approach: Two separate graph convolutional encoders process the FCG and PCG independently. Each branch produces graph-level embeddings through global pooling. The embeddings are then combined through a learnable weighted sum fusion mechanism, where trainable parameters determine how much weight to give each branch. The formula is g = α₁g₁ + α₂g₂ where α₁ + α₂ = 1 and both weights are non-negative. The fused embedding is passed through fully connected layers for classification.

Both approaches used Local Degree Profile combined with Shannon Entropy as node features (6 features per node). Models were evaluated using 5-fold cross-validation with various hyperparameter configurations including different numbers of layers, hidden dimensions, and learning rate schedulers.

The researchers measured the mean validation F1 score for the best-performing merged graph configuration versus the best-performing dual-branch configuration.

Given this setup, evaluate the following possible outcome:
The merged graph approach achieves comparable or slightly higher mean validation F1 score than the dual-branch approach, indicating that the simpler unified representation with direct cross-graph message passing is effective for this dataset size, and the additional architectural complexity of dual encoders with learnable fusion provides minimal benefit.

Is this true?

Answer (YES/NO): NO